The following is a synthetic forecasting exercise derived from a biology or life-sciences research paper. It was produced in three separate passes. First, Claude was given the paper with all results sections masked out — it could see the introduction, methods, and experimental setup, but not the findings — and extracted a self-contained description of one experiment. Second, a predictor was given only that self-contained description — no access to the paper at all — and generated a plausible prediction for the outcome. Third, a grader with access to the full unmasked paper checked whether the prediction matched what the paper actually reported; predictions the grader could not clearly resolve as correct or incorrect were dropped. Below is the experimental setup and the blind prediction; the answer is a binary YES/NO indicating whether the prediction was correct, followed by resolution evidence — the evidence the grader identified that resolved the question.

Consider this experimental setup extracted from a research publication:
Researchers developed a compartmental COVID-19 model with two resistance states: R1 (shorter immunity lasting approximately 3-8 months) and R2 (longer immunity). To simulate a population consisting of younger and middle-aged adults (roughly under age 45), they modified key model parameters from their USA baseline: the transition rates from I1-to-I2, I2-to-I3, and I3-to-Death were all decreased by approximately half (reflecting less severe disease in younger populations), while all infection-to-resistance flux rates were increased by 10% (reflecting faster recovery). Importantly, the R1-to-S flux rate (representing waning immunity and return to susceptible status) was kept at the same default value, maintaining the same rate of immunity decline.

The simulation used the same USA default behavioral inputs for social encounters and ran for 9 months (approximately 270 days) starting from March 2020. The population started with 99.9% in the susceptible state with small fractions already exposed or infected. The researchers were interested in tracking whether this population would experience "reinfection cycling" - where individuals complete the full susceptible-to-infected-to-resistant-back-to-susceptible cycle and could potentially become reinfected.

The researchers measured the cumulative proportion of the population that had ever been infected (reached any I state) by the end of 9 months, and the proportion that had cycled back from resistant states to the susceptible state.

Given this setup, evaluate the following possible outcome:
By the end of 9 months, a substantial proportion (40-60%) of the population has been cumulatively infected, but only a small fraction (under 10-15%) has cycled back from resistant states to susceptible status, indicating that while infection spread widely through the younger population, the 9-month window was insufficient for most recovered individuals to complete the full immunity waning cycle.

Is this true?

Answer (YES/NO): NO